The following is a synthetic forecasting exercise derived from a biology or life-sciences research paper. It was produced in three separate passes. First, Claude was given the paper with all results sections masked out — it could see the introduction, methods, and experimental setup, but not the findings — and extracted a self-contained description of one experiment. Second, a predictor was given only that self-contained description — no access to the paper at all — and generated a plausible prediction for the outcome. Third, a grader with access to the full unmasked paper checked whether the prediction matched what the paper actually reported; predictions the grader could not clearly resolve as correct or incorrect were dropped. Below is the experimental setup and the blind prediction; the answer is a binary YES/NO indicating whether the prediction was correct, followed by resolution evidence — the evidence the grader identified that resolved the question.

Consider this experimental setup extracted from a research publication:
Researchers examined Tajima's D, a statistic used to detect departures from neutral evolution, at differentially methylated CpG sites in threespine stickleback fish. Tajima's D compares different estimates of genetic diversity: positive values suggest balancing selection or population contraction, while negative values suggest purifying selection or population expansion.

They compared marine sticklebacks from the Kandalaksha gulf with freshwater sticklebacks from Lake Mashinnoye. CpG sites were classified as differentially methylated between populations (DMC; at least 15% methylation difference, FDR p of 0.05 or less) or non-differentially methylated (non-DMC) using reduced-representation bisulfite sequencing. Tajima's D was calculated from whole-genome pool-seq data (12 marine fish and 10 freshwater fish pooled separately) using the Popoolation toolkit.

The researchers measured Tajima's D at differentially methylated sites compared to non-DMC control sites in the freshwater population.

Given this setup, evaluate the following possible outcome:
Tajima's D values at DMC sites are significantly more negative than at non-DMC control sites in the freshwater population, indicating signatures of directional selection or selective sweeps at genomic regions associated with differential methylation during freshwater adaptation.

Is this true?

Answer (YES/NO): NO